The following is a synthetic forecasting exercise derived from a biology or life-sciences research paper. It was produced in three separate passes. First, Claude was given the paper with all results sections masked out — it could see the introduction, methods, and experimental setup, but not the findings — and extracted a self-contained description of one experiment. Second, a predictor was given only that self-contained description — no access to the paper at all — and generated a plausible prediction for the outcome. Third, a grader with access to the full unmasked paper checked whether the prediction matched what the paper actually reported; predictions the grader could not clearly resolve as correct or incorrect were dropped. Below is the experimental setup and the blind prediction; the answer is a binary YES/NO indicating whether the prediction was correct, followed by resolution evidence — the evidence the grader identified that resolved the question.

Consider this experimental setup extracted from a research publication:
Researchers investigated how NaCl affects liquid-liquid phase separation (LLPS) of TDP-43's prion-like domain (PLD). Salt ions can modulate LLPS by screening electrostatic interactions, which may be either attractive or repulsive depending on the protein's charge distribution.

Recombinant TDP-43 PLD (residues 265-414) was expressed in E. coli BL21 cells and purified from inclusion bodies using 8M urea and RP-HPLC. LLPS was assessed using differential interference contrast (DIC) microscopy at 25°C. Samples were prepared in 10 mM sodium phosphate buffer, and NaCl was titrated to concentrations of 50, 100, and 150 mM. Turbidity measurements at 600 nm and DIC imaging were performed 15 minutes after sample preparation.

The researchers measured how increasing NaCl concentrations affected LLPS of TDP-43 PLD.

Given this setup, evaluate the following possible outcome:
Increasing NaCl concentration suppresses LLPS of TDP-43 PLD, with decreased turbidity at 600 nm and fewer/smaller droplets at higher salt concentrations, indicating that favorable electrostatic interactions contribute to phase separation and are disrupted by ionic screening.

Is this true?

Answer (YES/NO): NO